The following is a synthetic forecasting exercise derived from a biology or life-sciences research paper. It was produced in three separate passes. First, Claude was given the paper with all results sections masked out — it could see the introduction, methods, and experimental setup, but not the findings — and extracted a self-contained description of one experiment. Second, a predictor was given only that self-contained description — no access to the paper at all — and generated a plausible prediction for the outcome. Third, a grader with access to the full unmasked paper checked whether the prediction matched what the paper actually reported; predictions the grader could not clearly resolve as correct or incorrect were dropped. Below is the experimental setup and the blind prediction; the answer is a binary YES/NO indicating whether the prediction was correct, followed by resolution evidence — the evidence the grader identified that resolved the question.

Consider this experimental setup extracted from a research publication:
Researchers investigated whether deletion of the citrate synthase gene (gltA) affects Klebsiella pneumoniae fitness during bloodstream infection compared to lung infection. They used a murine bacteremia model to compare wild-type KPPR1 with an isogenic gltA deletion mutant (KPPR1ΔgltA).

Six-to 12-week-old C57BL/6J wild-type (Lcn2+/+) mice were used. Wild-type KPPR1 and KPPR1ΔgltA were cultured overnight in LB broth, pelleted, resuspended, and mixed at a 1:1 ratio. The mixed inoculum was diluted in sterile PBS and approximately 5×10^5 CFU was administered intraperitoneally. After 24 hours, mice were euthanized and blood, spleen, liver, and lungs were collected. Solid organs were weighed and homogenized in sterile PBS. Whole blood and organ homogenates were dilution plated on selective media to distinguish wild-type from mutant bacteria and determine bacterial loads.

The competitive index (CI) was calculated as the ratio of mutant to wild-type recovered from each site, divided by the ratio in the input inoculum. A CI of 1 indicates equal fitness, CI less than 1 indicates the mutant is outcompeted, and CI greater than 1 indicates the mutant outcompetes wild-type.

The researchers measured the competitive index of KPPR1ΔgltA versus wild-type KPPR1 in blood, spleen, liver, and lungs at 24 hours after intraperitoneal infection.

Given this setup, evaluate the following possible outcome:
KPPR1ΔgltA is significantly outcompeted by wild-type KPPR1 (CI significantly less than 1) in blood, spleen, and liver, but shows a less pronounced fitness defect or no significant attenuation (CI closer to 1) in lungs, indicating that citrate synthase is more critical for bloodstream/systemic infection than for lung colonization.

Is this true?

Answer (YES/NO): NO